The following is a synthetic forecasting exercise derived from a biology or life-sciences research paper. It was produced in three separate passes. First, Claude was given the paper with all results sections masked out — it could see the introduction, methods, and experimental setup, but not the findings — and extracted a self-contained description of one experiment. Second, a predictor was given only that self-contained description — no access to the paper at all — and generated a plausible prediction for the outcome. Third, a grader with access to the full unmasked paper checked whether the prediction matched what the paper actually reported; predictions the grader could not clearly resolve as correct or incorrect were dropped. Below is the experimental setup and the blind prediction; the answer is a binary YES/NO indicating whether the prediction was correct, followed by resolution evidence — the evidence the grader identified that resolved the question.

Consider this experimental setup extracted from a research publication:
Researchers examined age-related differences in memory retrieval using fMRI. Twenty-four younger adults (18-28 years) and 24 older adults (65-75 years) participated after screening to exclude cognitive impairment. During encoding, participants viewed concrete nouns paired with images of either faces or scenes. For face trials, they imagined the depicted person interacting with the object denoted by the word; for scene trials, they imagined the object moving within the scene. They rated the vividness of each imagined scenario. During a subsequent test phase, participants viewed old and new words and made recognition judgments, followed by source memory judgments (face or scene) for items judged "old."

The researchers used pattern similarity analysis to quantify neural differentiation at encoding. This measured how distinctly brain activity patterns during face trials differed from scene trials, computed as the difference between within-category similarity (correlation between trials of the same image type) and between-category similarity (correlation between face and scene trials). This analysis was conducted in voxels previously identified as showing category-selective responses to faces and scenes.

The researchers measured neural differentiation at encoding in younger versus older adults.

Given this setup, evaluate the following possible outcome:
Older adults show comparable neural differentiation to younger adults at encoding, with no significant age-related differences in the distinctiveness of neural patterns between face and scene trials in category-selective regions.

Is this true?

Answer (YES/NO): NO